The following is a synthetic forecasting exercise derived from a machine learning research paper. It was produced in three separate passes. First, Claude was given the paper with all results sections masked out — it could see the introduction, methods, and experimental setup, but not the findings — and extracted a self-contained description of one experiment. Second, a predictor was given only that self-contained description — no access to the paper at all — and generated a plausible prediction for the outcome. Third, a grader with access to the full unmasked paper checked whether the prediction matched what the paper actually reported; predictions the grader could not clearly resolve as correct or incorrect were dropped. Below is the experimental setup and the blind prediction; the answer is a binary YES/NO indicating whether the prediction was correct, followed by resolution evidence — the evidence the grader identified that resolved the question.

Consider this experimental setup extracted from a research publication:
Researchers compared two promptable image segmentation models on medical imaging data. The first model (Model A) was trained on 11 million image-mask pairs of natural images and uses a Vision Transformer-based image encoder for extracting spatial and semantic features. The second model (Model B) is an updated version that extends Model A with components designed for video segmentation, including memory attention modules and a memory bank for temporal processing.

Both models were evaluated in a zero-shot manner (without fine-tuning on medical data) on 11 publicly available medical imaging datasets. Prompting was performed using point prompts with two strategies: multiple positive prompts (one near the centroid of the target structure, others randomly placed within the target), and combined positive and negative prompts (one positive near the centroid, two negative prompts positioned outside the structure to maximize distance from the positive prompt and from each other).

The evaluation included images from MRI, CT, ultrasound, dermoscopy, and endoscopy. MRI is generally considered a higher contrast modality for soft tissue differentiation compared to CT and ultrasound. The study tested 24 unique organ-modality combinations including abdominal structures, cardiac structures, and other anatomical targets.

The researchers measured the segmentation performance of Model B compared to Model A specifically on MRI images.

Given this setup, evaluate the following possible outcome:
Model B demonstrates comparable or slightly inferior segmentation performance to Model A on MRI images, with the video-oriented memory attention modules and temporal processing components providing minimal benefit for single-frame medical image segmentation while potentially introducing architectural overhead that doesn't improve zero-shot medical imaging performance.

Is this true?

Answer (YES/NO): NO